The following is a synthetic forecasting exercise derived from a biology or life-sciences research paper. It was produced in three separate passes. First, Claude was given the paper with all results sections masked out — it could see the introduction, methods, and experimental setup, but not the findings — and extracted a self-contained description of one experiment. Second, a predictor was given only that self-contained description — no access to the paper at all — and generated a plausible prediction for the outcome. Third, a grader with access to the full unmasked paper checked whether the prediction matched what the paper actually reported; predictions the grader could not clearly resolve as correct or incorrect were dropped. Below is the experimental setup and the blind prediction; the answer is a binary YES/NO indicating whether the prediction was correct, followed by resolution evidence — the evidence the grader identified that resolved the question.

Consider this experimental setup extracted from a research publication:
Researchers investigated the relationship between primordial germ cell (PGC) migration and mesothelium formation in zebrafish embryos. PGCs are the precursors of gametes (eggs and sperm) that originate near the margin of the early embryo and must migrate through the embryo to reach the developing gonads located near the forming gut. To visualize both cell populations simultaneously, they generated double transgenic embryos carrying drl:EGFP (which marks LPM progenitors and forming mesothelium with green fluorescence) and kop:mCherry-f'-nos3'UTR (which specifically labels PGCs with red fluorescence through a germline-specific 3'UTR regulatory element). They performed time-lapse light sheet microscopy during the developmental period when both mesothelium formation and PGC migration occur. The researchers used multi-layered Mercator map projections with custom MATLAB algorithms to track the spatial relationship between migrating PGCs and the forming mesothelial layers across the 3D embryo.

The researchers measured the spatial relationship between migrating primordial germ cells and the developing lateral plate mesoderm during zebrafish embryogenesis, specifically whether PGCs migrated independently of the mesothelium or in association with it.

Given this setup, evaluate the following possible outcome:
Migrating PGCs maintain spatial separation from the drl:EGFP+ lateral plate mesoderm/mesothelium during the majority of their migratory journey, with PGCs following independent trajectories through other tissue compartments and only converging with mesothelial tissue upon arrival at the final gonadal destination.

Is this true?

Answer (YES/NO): NO